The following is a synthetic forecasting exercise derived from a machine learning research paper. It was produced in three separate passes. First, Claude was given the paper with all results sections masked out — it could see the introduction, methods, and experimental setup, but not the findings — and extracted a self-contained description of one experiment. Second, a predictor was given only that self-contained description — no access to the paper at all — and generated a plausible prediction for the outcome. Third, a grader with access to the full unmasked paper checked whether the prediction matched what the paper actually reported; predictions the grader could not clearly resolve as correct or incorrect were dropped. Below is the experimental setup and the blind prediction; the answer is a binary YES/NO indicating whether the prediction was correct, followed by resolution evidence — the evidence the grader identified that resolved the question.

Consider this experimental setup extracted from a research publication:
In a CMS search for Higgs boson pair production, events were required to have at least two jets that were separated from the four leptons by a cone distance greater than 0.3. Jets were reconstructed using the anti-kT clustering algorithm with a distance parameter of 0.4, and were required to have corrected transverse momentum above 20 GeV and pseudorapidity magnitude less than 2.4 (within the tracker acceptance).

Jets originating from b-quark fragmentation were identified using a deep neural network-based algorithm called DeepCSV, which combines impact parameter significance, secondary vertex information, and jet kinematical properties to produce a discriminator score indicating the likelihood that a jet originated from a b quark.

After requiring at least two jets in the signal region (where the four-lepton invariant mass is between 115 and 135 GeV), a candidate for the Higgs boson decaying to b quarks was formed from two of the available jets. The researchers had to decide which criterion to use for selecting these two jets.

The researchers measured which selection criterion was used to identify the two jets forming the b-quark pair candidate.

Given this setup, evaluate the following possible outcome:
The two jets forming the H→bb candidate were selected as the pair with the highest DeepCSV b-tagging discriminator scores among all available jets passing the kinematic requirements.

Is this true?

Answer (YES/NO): YES